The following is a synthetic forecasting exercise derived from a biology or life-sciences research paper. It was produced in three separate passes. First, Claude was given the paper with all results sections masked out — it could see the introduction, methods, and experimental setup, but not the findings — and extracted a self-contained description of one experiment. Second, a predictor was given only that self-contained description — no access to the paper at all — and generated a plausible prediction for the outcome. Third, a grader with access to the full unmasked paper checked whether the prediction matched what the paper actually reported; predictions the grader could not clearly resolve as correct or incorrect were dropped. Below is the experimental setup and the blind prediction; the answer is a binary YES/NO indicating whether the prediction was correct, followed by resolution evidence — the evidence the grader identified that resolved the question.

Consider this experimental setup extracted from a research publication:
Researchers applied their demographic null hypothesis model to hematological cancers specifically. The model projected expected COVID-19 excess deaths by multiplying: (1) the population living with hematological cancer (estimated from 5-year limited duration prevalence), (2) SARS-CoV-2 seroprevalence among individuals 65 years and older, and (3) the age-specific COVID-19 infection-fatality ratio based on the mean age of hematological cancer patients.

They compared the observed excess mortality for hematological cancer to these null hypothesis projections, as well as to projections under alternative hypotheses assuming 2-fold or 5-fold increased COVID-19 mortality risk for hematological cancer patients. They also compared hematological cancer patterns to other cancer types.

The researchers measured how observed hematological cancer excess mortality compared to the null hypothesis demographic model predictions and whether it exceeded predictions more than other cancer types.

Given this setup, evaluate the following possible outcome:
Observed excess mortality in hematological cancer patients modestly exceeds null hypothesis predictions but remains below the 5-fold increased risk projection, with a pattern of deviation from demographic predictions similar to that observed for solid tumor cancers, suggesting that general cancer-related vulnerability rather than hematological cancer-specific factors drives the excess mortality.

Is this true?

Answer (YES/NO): NO